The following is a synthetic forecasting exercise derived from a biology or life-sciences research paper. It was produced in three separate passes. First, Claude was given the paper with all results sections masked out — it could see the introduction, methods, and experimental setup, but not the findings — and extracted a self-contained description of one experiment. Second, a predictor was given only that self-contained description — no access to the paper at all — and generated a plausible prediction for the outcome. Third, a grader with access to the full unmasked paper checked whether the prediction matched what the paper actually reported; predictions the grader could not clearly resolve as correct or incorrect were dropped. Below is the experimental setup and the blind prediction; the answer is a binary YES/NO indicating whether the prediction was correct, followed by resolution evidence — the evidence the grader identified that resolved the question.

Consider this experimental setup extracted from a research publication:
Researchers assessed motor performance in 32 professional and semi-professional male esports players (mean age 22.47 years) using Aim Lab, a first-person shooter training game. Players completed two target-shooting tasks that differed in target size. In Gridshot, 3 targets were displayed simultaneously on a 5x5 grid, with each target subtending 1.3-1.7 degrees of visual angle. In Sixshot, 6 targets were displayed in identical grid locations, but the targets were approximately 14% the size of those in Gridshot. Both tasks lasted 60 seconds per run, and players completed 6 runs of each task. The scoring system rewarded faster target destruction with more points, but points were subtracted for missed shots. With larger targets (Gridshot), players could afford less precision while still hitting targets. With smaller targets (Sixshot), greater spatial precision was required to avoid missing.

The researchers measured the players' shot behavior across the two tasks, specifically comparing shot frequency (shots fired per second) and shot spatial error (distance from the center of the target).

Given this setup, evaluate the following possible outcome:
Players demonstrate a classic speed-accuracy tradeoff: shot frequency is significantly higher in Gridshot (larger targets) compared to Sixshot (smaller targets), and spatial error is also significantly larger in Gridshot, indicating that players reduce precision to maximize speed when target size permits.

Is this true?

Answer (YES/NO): YES